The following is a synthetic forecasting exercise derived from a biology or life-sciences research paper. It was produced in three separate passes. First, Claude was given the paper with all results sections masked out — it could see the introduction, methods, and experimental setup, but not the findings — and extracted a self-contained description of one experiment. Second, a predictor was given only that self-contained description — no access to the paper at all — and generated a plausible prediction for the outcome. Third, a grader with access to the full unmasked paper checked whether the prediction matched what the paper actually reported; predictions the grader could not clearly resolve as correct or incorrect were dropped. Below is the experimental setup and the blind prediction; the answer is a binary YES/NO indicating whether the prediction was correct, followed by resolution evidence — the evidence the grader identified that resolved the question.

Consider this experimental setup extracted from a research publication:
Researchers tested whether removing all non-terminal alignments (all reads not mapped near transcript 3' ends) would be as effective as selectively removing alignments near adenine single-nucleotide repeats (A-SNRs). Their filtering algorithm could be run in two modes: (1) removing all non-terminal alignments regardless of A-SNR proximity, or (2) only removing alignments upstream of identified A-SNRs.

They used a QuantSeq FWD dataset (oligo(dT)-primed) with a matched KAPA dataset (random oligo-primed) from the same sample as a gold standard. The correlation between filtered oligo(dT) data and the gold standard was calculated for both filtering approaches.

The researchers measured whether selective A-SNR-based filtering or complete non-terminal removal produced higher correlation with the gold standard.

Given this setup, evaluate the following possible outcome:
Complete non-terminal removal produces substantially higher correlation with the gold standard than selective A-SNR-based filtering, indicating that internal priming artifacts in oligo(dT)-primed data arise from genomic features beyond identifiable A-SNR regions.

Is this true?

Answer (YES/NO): NO